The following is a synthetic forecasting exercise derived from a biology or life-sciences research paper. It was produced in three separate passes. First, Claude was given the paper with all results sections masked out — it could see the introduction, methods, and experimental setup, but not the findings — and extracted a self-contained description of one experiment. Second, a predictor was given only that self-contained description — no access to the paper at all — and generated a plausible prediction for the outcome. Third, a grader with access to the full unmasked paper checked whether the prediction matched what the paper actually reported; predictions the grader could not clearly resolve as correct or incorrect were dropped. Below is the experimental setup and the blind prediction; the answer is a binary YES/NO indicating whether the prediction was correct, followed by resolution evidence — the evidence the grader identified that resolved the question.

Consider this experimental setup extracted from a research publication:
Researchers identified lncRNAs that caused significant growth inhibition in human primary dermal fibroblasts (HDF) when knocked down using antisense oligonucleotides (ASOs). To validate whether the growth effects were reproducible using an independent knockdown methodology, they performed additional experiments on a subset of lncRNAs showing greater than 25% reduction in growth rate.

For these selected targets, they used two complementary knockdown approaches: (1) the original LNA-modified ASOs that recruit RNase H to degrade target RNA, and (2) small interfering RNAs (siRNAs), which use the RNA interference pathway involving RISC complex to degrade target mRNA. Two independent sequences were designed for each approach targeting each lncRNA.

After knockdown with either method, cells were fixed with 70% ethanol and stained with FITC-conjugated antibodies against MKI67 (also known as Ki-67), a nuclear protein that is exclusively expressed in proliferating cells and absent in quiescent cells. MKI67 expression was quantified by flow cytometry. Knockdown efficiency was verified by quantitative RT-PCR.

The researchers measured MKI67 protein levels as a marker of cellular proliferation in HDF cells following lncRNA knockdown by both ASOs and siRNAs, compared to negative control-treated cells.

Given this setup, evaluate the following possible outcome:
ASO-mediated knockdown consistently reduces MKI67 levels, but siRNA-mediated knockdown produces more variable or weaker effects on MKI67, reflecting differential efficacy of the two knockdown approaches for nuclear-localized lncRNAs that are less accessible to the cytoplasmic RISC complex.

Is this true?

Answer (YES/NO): NO